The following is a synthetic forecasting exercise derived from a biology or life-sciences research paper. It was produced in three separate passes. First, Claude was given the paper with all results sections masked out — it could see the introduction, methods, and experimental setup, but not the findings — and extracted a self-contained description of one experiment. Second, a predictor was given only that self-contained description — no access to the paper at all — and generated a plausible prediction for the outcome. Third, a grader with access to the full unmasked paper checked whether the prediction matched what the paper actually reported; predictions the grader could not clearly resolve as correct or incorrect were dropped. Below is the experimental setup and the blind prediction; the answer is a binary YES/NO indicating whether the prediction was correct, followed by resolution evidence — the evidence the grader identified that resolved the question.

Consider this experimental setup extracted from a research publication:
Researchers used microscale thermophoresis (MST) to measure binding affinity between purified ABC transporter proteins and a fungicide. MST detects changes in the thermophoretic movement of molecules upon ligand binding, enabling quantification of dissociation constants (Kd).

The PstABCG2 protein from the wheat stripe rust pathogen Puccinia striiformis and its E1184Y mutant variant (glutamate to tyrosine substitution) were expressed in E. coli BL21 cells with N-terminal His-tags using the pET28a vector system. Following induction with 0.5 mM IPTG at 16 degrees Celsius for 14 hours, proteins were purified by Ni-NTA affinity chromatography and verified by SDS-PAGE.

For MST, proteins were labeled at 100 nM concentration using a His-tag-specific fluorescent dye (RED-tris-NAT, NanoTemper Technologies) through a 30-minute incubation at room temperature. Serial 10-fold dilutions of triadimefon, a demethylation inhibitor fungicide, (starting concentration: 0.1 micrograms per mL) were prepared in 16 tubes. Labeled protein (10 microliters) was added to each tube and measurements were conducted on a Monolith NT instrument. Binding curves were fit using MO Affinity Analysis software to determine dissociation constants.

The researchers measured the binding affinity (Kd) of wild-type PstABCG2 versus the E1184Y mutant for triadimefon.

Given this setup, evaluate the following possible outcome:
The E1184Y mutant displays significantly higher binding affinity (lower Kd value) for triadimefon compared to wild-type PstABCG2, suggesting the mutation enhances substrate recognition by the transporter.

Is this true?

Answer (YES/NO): NO